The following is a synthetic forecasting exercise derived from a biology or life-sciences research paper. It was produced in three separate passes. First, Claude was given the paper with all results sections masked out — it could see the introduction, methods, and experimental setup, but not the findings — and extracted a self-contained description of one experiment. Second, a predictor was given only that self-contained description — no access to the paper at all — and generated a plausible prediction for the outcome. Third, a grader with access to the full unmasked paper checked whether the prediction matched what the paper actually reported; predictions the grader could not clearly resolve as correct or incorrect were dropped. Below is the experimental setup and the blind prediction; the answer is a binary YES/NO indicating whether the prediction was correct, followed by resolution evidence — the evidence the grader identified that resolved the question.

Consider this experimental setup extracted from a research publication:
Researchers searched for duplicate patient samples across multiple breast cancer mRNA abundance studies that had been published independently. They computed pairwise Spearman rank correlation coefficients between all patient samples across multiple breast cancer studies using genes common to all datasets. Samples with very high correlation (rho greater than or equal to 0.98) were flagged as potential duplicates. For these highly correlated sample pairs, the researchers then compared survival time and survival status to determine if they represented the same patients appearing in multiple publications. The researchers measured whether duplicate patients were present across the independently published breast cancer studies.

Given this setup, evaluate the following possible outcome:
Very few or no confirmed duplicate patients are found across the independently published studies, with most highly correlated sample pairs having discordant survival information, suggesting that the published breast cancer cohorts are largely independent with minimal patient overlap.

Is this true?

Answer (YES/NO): NO